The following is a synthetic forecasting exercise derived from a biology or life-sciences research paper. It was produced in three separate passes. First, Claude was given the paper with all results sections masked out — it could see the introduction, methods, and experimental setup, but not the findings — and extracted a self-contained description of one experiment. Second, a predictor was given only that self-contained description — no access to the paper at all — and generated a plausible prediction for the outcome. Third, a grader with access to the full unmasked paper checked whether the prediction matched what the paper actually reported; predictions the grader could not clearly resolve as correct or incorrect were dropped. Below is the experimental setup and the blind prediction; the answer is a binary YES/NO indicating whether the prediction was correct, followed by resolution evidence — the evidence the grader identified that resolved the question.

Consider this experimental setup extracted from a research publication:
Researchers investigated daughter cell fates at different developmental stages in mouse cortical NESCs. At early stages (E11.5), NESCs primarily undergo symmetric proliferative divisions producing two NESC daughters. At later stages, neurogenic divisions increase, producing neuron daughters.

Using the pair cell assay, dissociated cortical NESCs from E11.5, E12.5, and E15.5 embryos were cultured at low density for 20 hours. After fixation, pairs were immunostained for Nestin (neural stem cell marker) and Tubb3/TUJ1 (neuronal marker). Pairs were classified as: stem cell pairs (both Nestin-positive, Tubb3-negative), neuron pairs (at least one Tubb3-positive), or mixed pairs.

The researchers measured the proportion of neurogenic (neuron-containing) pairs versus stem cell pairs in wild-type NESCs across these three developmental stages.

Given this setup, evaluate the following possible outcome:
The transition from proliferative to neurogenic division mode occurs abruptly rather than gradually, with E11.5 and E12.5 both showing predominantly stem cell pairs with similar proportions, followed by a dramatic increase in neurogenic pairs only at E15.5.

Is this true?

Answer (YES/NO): NO